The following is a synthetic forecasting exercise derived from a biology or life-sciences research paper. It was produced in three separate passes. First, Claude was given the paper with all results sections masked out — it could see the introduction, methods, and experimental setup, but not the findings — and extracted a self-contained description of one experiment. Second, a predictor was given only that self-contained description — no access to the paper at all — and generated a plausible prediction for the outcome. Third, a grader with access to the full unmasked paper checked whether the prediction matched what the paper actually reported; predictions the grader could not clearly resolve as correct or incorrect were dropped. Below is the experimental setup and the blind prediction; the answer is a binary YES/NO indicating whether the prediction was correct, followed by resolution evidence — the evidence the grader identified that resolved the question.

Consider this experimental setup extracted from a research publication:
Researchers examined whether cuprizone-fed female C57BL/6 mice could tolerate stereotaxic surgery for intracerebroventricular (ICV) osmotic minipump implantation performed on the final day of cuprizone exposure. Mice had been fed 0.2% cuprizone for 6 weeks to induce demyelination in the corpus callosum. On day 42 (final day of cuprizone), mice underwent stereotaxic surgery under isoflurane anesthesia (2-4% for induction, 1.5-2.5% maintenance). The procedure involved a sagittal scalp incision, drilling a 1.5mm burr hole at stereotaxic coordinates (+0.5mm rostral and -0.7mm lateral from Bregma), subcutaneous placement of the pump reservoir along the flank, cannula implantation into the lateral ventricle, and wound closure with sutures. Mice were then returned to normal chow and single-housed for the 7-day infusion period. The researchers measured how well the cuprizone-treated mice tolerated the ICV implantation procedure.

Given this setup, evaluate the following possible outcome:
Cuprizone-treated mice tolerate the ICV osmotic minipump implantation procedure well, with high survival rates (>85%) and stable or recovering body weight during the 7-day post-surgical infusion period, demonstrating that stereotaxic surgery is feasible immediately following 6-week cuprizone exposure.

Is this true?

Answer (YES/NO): YES